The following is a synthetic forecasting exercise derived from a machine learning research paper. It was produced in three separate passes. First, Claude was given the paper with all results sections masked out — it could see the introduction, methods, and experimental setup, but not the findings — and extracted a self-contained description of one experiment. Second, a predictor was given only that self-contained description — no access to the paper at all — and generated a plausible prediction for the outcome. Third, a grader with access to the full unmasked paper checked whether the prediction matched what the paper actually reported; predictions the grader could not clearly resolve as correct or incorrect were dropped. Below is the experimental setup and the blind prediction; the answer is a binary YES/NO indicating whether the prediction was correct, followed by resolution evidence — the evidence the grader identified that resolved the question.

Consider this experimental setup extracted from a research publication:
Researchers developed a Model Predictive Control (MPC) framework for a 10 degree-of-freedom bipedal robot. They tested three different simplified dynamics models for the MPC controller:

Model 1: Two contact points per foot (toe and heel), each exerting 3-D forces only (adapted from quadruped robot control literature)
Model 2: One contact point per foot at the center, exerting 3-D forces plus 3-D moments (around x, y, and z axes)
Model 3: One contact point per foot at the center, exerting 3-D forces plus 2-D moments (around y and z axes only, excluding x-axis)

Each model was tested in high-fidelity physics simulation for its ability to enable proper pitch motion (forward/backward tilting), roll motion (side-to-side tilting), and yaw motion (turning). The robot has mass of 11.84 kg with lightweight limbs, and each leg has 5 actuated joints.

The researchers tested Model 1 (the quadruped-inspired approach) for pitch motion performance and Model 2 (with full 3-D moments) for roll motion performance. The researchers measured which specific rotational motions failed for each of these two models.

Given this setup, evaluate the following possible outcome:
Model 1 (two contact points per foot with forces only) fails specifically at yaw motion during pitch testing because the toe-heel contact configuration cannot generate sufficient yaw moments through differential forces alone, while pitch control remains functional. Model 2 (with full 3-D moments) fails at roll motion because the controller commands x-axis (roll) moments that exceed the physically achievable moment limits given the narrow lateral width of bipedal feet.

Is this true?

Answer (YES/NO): NO